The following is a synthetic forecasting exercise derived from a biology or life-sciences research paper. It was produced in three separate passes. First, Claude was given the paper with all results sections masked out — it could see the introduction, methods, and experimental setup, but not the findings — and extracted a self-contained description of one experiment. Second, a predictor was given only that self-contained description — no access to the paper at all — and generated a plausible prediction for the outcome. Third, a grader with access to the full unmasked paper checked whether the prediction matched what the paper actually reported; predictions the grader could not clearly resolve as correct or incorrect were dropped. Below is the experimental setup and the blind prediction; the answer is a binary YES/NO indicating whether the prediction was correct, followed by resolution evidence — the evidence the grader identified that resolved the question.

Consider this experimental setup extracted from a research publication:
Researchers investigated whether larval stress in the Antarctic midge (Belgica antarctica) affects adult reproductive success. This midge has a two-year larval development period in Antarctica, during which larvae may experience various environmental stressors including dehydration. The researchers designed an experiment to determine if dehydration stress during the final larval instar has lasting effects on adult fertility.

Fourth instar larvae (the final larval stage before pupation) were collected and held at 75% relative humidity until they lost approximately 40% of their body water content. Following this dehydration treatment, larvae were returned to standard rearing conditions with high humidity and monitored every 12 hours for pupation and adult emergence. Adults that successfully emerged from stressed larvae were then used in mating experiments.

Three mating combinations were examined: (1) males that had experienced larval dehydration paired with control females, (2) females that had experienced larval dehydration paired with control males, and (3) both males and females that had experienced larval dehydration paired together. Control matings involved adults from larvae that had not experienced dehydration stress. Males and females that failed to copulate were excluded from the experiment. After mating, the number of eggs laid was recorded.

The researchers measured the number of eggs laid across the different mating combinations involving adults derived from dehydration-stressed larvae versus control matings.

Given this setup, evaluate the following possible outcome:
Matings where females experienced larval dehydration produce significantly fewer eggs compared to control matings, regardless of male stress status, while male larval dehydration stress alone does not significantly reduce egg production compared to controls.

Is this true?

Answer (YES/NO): NO